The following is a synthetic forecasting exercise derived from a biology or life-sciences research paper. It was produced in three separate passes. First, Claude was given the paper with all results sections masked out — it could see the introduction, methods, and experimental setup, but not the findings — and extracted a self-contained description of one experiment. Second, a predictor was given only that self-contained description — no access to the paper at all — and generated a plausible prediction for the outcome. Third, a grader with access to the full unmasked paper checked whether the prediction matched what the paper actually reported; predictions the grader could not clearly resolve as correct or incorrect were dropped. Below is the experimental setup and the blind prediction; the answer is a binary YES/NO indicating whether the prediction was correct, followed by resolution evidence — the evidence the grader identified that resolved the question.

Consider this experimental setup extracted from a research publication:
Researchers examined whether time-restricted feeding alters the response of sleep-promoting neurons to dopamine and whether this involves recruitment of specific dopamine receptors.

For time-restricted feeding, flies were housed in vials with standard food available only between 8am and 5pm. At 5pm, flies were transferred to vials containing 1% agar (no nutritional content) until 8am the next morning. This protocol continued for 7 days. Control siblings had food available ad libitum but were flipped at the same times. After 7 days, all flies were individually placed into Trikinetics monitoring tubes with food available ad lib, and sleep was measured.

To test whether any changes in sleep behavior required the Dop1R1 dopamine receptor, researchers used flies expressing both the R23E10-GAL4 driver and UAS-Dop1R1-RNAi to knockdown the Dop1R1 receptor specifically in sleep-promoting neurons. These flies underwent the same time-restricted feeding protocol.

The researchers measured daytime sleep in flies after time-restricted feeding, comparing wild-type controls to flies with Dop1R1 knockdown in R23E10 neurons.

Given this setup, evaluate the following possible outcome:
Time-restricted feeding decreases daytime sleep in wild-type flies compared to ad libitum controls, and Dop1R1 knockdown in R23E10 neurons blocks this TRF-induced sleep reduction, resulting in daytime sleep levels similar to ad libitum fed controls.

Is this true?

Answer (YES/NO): NO